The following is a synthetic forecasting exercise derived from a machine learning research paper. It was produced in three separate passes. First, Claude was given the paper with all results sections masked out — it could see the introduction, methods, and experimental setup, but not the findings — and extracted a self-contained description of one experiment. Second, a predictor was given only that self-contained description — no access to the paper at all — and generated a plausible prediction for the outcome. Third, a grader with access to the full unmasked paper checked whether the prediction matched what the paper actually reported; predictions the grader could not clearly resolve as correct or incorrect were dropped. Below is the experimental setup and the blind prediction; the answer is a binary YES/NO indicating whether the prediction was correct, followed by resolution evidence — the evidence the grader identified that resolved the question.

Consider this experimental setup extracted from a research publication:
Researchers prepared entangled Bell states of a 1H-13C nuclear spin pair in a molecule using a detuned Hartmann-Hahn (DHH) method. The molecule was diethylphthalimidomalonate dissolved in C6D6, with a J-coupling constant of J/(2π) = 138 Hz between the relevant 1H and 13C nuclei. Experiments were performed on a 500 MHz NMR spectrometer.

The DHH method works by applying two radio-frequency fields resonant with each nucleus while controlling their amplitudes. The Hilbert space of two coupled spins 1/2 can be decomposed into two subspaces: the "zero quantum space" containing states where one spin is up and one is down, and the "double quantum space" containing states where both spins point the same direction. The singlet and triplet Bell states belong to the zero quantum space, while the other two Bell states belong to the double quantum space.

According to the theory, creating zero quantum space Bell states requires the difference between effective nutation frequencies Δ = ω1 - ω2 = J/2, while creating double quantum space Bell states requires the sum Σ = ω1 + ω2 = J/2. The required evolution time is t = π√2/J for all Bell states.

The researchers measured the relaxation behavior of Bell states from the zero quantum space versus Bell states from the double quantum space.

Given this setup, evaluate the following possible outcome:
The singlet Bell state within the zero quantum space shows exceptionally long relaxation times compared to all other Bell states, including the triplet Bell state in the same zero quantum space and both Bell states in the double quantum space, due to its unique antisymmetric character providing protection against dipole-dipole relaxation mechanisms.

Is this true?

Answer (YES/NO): NO